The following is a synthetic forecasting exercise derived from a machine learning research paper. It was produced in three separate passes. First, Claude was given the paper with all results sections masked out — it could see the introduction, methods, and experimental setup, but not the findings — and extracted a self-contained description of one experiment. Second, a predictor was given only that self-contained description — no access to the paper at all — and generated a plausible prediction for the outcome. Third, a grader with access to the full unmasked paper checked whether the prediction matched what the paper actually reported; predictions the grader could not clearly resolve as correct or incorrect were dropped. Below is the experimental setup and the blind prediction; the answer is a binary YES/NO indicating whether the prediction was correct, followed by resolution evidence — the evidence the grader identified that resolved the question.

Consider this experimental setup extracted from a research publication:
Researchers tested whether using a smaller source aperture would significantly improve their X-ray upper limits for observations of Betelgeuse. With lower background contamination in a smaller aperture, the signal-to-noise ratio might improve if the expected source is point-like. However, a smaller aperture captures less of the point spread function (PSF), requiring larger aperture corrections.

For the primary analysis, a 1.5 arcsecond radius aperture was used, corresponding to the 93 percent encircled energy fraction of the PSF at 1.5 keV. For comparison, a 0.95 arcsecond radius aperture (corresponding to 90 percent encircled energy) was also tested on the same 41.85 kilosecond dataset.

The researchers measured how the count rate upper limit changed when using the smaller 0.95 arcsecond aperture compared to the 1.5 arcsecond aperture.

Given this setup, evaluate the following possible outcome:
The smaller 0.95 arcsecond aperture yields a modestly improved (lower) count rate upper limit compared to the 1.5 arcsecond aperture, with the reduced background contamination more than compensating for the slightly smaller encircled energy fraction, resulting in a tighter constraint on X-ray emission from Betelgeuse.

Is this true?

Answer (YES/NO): YES